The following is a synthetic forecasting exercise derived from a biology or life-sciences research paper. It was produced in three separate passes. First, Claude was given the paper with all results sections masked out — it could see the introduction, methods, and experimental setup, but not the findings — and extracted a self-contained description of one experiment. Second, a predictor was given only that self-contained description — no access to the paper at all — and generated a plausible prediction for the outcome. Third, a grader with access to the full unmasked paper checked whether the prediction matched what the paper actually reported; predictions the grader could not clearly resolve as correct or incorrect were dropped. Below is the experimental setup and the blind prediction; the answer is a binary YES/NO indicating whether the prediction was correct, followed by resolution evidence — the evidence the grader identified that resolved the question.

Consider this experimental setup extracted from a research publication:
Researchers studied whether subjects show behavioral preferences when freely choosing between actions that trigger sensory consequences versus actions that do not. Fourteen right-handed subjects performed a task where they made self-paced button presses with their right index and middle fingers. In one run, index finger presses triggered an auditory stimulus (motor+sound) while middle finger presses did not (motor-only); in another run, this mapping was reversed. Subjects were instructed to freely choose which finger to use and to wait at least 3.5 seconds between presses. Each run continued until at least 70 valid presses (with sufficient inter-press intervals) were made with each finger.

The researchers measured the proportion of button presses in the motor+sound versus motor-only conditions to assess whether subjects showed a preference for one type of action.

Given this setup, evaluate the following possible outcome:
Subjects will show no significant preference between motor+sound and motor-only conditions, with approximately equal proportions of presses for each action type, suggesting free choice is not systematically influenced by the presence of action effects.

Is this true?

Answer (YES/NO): YES